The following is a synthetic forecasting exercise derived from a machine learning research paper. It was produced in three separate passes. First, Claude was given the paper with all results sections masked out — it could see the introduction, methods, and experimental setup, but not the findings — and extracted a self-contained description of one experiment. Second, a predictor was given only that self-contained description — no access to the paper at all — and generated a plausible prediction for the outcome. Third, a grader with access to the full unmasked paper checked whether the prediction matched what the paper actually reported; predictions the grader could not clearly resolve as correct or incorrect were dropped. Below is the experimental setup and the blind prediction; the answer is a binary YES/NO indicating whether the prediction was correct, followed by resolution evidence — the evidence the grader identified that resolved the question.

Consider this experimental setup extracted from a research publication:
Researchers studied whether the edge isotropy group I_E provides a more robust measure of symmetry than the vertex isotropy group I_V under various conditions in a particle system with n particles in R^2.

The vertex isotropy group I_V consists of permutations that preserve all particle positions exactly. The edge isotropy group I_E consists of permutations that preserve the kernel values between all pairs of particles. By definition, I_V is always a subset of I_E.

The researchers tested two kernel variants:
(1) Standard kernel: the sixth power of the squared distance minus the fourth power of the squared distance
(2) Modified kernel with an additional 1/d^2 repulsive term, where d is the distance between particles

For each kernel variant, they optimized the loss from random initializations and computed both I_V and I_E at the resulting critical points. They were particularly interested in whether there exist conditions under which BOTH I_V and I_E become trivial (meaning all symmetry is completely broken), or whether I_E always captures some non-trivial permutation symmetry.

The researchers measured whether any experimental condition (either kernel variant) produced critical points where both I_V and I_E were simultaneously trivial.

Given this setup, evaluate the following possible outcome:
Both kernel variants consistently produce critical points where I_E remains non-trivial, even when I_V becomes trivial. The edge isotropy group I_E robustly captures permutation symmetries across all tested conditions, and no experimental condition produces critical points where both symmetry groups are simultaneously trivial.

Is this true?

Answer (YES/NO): YES